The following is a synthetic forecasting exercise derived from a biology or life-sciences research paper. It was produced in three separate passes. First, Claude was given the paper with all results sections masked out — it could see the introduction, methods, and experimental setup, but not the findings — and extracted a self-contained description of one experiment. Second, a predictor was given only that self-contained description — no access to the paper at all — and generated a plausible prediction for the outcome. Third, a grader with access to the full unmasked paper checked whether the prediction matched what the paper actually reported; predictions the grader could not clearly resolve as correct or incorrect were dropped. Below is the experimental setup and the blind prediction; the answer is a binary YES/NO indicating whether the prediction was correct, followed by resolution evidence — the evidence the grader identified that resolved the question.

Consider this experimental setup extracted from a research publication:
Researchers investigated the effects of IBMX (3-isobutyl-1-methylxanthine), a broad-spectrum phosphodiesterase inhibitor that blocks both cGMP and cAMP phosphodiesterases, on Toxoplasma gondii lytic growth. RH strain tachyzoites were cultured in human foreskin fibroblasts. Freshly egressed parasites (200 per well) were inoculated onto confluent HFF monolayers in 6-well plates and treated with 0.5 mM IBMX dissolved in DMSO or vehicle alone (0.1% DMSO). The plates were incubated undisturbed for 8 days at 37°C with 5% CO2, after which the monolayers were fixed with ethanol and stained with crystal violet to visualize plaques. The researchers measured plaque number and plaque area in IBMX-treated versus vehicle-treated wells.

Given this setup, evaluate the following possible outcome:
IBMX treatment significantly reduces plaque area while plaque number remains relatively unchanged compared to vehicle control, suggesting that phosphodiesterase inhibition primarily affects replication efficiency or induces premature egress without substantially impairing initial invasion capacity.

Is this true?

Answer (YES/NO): NO